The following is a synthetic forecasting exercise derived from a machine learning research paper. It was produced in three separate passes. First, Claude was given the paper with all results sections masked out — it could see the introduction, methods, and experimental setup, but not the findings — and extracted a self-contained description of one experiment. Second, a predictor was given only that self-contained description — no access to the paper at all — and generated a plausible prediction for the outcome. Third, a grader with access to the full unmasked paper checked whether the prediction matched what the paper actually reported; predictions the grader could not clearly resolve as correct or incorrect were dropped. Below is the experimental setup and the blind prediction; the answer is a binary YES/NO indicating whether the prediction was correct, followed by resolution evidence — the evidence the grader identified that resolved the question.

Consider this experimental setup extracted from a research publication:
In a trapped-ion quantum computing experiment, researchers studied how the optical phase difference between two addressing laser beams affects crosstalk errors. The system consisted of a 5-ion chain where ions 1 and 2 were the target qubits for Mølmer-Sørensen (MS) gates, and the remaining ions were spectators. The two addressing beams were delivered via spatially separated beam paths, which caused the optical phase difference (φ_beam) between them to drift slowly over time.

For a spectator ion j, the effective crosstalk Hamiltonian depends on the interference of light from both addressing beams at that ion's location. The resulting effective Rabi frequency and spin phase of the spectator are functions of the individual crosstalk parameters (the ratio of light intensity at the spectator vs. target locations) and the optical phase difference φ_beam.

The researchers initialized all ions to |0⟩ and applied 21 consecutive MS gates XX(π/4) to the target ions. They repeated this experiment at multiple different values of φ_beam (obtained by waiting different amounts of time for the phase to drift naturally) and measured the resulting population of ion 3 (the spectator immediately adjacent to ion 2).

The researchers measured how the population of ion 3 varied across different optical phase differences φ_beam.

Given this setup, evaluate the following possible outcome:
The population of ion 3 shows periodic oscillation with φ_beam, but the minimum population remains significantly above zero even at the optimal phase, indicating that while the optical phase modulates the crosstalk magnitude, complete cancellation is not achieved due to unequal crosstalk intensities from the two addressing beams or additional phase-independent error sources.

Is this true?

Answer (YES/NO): NO